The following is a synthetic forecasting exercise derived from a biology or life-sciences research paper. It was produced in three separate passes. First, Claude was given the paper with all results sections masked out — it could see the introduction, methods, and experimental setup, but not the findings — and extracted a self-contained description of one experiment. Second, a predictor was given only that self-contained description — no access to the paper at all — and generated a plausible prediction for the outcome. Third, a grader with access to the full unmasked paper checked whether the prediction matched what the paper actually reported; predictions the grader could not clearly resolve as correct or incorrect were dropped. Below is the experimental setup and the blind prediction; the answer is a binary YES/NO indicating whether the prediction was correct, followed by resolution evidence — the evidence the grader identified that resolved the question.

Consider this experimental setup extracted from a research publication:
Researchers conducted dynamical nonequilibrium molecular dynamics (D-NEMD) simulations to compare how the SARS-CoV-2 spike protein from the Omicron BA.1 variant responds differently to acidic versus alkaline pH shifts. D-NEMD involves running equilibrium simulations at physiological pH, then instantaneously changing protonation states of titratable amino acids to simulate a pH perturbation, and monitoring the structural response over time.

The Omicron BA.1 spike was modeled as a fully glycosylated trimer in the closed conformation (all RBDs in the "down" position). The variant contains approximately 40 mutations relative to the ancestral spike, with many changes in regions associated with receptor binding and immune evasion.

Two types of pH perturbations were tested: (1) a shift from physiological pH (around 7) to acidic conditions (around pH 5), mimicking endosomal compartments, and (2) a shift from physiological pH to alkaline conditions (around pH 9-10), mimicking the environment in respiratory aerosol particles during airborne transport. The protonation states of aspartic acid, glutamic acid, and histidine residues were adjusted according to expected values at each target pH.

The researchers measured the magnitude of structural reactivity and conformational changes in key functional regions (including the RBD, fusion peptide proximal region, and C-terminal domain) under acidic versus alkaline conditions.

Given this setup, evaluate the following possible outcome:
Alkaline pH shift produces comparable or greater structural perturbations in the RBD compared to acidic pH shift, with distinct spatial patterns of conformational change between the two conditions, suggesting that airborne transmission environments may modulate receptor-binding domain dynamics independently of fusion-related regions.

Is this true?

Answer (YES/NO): NO